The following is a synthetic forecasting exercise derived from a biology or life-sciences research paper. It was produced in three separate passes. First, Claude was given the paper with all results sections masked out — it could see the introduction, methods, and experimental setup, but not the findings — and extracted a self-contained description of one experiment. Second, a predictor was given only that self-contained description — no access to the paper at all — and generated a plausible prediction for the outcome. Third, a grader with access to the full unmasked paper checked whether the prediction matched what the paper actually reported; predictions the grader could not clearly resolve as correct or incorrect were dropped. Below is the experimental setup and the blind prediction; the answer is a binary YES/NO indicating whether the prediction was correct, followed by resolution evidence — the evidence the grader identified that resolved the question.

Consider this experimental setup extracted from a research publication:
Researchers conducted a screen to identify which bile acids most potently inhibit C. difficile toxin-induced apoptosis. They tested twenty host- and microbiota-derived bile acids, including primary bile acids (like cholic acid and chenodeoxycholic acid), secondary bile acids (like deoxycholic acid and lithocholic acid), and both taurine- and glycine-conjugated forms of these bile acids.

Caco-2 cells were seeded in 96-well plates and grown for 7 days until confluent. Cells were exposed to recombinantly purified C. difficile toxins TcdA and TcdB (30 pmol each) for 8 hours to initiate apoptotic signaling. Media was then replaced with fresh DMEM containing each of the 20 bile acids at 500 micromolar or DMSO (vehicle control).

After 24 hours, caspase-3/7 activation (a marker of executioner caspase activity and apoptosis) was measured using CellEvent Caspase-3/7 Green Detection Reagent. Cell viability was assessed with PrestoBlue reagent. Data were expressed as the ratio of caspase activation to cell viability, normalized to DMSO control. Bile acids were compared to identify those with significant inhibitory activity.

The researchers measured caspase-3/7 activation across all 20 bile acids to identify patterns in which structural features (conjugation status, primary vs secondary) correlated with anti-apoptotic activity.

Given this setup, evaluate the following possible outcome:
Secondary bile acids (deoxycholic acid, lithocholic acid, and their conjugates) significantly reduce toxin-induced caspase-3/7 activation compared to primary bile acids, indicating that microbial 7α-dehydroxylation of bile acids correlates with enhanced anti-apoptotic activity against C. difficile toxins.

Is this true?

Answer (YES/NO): NO